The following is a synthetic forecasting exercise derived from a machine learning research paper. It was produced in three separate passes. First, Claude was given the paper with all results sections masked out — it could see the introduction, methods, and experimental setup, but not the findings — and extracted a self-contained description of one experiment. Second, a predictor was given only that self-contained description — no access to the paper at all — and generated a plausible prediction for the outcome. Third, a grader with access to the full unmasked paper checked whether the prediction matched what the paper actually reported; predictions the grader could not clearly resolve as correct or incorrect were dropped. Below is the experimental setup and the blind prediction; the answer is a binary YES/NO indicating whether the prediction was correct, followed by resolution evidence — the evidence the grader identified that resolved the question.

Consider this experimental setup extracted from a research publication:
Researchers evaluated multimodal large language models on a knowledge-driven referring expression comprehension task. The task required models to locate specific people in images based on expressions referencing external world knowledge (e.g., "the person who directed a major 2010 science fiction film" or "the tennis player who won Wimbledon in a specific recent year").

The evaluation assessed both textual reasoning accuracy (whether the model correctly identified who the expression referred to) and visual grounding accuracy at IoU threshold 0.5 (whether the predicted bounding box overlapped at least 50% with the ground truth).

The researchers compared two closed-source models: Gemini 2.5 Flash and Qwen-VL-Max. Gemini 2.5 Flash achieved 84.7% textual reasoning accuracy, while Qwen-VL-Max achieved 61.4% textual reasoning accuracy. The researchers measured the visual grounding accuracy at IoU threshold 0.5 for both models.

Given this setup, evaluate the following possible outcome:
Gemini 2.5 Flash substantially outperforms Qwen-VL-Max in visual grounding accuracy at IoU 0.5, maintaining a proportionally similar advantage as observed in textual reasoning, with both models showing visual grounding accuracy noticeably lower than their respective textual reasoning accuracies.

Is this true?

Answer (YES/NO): NO